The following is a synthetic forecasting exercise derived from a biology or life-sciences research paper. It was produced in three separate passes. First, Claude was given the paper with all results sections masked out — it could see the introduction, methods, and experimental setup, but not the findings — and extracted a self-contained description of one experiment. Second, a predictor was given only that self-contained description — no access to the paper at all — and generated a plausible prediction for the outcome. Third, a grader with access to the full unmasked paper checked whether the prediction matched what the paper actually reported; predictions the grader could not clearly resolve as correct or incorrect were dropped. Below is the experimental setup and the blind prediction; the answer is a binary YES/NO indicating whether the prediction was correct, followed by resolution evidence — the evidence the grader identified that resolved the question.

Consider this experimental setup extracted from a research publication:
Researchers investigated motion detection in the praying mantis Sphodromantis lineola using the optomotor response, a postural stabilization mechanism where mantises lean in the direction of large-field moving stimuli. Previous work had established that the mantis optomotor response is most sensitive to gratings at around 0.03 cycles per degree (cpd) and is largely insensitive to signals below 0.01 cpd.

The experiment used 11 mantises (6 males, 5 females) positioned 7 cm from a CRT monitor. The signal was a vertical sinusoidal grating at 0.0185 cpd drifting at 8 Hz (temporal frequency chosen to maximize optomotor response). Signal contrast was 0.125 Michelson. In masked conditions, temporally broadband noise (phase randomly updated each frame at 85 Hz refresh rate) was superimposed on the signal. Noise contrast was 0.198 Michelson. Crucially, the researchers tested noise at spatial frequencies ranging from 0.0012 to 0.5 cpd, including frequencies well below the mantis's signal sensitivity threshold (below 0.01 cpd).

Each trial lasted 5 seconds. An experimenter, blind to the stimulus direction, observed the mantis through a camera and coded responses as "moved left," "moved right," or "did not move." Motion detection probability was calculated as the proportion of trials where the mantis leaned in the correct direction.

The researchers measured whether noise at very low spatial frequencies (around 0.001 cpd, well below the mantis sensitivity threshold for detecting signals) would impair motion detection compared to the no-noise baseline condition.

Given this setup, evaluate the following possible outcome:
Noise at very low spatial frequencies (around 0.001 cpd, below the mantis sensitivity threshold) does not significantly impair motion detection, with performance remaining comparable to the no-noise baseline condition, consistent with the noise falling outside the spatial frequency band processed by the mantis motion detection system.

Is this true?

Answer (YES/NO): NO